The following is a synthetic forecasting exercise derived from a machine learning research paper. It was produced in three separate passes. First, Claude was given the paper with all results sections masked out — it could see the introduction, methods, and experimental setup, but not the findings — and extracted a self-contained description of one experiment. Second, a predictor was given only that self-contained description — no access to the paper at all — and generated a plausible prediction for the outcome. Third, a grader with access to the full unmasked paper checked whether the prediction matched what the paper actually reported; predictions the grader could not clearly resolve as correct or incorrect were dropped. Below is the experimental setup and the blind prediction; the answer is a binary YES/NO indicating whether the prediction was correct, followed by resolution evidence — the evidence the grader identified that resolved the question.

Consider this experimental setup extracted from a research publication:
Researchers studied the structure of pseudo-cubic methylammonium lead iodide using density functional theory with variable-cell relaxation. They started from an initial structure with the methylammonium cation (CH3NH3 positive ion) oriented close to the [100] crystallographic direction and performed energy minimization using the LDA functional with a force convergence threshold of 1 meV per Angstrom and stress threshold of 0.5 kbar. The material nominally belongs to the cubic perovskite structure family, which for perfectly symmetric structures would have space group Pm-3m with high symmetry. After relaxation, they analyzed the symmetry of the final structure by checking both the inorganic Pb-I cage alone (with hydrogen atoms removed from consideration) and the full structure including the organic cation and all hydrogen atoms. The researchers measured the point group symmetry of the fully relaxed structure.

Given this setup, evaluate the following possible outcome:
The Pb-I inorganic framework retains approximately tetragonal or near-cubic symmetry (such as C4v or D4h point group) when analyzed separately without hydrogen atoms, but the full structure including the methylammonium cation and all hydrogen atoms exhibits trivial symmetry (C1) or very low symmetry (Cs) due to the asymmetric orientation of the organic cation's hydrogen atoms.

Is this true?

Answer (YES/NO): NO